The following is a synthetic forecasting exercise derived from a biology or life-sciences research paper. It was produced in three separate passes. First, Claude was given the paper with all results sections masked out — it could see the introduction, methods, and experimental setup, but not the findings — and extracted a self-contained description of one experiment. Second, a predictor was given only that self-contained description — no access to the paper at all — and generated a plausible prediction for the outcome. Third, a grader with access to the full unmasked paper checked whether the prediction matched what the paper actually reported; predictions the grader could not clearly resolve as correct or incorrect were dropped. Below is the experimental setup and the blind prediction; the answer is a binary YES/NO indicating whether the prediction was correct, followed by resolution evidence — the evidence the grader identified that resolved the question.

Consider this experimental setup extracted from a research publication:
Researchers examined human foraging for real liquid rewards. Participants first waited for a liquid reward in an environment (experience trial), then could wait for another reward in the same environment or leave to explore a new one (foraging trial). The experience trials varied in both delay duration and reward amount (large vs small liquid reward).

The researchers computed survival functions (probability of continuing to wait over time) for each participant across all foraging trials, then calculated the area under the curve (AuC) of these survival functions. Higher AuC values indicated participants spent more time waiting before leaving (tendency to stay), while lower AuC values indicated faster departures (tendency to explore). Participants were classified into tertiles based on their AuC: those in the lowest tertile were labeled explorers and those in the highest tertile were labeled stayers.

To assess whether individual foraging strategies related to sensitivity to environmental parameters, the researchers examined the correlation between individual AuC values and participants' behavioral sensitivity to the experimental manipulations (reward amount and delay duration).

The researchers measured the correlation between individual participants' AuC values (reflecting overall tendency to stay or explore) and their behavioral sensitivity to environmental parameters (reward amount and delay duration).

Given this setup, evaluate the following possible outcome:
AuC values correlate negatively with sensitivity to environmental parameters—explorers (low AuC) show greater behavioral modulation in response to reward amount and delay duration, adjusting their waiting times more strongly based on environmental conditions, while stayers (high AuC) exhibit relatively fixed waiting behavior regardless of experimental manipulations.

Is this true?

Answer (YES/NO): YES